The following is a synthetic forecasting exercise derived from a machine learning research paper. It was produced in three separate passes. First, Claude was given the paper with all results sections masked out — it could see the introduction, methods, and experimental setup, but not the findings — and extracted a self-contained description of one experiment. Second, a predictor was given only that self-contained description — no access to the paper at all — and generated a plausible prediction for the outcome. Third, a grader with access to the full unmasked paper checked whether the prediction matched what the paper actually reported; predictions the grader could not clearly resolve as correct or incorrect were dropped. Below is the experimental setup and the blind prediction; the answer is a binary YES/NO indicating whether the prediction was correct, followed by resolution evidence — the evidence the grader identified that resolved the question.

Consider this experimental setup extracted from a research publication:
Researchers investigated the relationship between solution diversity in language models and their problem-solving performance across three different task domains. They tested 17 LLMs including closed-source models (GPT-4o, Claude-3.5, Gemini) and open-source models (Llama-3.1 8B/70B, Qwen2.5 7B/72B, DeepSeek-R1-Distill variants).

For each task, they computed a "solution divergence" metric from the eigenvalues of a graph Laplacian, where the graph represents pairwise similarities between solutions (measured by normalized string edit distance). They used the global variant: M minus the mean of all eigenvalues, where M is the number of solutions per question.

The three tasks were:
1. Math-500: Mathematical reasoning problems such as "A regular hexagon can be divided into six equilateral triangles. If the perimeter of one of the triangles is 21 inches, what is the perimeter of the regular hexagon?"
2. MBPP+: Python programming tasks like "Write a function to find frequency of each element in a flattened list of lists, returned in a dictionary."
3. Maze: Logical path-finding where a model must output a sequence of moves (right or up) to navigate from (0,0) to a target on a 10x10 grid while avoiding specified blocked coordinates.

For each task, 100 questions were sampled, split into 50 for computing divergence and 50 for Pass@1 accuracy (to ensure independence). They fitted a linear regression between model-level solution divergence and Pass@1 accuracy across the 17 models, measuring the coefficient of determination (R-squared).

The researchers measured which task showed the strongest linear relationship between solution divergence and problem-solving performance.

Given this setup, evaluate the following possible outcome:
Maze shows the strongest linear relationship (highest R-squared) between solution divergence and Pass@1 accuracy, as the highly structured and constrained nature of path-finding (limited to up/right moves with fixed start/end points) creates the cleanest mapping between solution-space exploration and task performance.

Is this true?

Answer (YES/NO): YES